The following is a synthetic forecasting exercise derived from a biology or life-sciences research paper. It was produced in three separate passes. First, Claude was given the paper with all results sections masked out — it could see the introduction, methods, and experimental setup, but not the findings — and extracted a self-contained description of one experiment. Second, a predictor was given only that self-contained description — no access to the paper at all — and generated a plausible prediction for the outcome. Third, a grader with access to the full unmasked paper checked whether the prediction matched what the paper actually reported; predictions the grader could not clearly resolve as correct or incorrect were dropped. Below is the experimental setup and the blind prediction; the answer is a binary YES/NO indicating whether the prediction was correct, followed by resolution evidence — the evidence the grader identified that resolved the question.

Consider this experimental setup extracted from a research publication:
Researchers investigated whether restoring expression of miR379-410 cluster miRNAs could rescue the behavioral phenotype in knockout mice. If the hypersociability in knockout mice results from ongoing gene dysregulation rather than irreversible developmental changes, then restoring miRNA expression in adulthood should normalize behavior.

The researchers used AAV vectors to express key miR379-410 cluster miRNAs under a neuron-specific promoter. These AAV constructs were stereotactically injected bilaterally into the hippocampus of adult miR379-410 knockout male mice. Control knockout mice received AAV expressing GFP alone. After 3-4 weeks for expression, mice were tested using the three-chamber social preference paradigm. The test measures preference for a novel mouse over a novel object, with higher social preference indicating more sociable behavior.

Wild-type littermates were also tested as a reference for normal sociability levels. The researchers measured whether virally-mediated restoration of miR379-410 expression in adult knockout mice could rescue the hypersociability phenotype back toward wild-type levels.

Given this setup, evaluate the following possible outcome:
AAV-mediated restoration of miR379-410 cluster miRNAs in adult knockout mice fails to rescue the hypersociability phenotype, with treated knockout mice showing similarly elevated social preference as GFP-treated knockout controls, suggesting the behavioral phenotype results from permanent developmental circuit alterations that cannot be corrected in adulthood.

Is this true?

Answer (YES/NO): NO